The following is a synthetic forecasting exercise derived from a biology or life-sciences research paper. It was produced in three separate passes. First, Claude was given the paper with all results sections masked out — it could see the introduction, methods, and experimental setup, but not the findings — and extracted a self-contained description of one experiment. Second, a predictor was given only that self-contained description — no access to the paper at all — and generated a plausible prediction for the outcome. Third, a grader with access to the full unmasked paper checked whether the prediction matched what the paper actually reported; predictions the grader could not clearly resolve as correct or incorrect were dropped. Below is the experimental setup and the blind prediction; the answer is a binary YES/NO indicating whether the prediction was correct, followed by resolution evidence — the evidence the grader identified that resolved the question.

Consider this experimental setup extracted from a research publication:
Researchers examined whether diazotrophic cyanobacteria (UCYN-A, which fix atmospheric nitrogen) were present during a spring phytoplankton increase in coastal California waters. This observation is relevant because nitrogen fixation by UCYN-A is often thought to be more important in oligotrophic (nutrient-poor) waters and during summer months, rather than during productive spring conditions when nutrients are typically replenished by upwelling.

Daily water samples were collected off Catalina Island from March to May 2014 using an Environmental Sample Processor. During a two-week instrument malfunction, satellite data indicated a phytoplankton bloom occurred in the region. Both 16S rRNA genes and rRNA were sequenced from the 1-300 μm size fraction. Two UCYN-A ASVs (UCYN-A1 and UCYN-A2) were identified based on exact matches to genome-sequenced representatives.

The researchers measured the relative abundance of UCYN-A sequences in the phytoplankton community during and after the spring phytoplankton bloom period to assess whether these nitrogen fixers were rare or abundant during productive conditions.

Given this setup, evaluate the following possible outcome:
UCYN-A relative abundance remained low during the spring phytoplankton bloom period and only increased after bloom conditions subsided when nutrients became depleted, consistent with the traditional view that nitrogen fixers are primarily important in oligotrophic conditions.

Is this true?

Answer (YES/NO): NO